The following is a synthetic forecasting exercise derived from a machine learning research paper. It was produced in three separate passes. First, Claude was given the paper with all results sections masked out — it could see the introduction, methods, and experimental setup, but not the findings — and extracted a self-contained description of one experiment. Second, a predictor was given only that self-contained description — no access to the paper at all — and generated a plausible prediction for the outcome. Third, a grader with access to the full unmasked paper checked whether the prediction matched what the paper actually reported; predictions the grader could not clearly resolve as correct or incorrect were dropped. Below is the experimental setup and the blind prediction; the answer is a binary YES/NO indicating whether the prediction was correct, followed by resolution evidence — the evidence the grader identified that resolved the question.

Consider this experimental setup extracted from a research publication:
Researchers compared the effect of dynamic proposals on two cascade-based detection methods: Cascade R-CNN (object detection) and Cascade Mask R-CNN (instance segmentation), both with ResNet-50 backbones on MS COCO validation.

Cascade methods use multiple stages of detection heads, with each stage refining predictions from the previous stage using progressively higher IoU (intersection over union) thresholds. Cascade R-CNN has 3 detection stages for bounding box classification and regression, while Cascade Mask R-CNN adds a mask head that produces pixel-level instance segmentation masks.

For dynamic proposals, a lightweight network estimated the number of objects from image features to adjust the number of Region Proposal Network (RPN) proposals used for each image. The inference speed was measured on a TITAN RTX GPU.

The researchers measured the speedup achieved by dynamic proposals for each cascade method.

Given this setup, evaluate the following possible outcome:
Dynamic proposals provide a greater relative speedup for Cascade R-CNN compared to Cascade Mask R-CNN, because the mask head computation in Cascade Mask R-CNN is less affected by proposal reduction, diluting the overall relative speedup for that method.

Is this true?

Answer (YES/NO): NO